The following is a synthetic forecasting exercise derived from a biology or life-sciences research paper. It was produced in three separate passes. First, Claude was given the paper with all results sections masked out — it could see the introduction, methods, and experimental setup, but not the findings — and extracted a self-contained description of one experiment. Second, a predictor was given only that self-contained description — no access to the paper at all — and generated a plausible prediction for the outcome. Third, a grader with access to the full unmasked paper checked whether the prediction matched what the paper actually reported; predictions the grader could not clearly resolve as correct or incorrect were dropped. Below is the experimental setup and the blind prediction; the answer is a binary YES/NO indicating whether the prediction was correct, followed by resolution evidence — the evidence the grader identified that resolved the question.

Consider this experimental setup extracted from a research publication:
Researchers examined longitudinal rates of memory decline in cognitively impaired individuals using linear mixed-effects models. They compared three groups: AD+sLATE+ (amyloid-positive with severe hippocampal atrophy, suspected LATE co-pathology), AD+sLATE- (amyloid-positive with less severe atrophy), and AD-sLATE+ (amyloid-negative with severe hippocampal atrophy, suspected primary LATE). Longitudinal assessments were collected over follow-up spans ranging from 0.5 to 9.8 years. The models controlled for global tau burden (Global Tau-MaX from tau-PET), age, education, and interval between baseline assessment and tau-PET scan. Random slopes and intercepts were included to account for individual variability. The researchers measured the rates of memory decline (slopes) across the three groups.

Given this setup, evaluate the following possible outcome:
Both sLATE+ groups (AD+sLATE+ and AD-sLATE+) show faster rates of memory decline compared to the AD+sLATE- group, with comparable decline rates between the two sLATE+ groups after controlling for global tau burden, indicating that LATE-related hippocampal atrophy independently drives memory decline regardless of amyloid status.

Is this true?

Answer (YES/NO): YES